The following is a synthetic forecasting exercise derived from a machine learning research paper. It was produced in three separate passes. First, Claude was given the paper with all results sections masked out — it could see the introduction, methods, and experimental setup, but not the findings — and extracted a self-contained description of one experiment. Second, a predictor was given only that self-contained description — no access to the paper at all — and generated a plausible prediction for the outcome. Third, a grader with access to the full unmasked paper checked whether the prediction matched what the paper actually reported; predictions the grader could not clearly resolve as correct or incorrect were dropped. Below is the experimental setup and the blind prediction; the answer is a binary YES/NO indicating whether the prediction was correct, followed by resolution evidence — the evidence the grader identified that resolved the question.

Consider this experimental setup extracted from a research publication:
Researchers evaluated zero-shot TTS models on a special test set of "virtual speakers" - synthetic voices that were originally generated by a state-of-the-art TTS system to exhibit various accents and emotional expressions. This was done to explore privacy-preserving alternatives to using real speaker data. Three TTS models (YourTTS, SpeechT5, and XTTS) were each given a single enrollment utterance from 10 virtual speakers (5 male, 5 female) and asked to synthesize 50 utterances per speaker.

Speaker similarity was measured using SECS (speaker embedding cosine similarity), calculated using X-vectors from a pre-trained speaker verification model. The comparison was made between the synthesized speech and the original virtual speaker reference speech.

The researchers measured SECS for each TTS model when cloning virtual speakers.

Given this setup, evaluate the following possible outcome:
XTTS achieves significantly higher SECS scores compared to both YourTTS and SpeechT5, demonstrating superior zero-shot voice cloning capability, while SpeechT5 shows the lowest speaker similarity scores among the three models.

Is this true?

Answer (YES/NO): NO